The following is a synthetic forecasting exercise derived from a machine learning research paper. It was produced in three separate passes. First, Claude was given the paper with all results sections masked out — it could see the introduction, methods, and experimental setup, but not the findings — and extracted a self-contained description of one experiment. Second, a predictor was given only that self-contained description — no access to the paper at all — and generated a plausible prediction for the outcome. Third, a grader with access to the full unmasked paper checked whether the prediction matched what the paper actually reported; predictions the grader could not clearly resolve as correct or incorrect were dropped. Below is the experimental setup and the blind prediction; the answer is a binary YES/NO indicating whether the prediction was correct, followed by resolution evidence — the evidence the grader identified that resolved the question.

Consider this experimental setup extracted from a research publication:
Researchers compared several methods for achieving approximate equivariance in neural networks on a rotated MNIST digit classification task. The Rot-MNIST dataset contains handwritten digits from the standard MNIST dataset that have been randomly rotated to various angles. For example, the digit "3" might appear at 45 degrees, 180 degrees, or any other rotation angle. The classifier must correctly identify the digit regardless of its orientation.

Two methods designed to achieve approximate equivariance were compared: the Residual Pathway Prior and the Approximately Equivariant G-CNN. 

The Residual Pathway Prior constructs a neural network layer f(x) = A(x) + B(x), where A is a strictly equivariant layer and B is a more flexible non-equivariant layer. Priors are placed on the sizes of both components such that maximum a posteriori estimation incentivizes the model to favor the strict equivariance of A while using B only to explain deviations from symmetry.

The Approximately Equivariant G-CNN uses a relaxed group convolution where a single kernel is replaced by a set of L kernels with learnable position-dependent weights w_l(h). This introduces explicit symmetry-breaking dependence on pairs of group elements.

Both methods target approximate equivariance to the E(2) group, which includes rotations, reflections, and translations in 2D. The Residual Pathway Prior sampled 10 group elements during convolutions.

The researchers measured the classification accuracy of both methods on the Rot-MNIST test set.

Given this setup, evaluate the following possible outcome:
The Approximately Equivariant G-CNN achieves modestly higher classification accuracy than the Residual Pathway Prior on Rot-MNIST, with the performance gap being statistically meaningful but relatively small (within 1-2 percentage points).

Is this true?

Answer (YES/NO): NO